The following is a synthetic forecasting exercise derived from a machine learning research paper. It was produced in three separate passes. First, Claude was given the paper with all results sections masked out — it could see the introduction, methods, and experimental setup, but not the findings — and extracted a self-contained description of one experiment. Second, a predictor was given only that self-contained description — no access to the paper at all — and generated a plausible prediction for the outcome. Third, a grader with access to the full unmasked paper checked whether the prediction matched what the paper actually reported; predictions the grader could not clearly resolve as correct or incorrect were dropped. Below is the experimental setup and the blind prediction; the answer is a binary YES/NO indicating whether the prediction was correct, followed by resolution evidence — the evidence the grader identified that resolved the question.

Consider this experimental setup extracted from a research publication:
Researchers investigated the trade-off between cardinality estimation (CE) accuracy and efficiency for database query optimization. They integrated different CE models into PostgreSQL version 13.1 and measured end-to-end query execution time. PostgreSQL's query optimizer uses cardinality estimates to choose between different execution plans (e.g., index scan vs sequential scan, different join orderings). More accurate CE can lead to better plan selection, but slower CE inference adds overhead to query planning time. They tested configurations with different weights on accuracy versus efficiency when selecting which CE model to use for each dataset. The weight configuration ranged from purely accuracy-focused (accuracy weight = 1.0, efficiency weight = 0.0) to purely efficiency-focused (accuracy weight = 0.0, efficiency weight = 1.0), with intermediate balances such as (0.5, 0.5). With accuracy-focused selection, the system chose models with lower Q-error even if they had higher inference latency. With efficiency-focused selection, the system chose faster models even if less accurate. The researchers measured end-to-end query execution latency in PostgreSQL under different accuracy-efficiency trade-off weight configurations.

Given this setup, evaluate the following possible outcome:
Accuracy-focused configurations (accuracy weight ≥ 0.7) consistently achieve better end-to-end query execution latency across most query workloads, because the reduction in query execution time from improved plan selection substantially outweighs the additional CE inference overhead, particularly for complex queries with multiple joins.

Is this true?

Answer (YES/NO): NO